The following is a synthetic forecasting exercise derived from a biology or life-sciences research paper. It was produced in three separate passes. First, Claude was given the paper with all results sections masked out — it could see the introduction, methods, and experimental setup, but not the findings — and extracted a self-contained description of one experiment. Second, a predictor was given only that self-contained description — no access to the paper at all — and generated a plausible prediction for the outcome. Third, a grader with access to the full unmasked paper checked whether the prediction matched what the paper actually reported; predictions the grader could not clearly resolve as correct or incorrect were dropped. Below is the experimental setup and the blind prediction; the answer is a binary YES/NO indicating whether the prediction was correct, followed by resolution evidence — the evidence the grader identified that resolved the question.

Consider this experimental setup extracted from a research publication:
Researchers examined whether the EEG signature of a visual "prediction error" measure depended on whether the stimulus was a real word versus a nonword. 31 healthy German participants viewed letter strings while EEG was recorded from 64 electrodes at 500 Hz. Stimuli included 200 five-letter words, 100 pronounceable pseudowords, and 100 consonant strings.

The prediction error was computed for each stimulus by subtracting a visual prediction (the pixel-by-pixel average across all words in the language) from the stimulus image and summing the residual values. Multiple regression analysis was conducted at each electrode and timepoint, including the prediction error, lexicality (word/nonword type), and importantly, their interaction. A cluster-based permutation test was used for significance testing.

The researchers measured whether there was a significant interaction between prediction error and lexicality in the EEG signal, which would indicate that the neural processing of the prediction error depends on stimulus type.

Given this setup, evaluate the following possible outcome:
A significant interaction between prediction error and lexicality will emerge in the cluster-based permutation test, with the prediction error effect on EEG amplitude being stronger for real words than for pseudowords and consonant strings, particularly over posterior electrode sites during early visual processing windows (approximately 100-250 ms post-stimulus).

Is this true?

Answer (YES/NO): NO